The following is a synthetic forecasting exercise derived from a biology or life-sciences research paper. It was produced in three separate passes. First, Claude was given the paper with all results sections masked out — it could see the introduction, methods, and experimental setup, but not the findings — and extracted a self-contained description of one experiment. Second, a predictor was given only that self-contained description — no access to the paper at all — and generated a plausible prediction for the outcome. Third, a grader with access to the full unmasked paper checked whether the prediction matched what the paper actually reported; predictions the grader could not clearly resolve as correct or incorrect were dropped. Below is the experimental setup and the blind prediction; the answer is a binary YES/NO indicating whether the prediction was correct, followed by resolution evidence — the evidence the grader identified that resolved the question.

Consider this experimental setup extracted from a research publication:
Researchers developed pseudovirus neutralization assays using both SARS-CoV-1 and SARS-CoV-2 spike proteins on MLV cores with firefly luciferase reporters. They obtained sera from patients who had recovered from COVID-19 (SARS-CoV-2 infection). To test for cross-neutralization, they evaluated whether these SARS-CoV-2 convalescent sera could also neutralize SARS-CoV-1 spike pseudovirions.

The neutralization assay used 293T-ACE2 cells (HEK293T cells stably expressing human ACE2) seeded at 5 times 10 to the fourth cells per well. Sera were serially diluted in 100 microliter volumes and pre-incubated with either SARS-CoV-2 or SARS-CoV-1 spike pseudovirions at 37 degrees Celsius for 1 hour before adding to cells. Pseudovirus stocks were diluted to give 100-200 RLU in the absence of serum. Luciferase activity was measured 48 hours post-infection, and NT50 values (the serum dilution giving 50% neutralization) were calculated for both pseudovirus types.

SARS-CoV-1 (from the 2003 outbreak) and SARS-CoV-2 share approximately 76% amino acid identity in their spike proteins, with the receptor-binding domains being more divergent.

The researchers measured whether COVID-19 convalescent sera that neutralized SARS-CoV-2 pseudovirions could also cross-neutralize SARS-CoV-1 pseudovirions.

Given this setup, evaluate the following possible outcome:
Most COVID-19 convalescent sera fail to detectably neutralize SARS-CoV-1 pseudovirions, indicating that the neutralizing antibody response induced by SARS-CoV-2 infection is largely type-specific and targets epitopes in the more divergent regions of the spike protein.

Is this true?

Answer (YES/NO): YES